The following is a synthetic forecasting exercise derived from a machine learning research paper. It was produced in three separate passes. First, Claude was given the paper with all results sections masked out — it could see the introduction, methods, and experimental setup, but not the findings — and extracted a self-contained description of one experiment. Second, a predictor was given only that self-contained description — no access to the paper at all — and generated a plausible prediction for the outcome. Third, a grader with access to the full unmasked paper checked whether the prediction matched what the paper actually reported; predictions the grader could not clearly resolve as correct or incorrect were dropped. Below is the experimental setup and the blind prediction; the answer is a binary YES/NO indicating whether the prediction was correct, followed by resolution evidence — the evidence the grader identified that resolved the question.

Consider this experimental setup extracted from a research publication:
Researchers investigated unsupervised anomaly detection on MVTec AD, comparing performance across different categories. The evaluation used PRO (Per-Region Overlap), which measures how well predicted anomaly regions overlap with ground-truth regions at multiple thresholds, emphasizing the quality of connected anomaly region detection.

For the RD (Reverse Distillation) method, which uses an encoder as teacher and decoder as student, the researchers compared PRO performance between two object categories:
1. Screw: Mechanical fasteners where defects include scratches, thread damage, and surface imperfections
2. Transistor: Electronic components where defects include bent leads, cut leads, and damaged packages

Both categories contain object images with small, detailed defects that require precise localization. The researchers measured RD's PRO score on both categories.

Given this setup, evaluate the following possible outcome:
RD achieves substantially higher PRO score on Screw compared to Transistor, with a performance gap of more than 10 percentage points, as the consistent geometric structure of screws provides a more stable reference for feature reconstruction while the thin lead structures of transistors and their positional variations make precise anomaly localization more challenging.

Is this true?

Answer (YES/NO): YES